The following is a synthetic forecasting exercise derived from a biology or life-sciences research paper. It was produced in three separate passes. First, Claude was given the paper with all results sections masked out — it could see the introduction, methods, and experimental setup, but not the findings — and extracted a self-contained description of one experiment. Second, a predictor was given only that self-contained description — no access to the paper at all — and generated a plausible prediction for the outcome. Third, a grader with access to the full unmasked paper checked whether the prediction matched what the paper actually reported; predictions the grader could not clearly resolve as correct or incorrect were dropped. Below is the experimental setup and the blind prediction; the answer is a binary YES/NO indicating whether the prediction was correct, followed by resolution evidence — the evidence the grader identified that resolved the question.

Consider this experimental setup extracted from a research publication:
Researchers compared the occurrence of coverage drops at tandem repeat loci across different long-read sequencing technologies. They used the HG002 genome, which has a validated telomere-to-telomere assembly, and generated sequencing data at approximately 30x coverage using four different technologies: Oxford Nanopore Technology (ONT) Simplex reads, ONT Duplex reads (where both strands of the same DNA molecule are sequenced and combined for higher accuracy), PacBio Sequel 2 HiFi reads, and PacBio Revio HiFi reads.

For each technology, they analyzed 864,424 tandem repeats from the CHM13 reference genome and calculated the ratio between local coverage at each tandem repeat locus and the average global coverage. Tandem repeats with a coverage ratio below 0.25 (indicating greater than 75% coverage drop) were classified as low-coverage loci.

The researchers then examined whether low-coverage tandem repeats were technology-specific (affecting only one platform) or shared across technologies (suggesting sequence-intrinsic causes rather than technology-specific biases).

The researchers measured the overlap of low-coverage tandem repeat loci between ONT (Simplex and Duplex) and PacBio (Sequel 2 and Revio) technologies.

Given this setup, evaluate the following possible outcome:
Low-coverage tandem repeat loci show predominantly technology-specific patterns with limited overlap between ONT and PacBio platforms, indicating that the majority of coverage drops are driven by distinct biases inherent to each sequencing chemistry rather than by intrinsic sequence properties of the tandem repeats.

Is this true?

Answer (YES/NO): YES